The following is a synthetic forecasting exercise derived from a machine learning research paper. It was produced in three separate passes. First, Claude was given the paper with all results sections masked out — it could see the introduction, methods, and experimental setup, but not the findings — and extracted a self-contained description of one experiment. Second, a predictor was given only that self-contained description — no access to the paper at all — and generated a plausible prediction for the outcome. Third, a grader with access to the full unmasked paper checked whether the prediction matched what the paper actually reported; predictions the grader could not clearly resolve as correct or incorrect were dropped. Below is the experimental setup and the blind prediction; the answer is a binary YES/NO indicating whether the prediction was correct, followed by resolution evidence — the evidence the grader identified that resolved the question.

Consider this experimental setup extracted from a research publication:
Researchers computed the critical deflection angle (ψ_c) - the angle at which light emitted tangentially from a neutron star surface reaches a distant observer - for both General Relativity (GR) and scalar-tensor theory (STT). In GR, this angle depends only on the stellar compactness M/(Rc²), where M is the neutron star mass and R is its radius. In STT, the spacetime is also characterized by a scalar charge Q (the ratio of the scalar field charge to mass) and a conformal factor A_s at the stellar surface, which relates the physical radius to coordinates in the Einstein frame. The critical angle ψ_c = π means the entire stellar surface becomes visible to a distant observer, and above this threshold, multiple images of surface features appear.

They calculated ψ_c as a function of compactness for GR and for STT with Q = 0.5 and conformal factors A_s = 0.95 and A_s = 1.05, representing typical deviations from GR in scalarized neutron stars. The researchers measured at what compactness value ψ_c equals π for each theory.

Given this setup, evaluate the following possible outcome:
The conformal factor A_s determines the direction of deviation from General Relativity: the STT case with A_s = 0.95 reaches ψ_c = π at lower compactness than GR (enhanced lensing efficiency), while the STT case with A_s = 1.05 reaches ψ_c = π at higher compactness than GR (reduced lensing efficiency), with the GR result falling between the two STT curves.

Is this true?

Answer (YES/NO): NO